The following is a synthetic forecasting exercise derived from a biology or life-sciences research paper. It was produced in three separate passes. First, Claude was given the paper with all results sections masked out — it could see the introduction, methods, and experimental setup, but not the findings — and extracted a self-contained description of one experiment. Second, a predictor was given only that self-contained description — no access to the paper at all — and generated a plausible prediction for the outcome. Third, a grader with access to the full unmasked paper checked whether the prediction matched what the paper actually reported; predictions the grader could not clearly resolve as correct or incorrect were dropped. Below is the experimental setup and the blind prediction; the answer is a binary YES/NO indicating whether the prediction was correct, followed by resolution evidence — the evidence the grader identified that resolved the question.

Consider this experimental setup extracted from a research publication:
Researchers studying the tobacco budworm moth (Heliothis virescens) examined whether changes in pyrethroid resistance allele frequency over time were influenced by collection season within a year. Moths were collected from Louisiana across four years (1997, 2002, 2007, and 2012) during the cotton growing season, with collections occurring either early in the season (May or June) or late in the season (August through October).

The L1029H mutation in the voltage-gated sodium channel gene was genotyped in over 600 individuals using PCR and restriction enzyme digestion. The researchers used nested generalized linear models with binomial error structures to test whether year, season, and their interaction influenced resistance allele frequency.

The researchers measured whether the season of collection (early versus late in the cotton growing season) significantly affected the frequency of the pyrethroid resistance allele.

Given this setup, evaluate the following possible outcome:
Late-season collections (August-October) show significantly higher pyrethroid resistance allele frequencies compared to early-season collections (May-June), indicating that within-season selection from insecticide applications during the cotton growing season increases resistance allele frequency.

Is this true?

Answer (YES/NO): NO